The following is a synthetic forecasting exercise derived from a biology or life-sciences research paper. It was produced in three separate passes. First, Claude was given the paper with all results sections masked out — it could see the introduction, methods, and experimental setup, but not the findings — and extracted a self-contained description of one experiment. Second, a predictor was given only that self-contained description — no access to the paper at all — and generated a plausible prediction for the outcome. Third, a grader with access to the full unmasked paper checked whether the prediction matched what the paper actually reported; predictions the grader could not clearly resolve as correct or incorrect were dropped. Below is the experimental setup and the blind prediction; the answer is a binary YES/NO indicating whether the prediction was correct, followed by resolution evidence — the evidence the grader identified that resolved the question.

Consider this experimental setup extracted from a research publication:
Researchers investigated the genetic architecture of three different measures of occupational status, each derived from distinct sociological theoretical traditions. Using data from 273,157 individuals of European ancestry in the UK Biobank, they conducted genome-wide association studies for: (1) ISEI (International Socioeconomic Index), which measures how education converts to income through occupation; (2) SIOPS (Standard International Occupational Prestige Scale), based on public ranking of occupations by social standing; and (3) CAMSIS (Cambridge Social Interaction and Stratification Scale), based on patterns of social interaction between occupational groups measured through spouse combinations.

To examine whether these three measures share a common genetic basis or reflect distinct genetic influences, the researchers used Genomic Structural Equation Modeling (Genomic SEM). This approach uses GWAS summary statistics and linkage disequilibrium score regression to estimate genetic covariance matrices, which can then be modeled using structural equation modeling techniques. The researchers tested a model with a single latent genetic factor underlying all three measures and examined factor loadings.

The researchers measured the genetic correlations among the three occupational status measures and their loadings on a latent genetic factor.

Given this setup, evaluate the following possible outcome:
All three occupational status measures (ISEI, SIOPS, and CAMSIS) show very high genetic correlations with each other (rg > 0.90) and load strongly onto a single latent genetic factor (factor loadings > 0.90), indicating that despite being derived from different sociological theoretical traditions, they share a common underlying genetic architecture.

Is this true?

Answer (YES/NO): YES